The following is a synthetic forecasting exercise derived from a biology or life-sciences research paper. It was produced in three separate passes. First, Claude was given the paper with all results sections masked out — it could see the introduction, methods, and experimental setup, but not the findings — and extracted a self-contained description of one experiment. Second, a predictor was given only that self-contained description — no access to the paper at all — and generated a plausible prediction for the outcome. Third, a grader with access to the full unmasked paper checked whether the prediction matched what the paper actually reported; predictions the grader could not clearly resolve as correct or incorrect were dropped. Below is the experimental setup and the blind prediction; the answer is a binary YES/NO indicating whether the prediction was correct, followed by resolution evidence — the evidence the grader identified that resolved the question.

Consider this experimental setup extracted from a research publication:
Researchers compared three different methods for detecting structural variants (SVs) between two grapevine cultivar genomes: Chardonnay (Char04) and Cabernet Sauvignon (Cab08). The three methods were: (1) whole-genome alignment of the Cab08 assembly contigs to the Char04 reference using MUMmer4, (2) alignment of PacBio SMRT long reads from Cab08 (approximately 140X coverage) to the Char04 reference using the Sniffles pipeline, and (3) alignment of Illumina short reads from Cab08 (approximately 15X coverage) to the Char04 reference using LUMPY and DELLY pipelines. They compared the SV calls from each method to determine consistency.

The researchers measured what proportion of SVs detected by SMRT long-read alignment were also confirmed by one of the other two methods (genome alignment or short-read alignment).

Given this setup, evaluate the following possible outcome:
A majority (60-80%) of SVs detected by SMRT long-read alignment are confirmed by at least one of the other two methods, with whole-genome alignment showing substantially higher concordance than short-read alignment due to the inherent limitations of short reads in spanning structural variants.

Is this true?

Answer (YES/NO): NO